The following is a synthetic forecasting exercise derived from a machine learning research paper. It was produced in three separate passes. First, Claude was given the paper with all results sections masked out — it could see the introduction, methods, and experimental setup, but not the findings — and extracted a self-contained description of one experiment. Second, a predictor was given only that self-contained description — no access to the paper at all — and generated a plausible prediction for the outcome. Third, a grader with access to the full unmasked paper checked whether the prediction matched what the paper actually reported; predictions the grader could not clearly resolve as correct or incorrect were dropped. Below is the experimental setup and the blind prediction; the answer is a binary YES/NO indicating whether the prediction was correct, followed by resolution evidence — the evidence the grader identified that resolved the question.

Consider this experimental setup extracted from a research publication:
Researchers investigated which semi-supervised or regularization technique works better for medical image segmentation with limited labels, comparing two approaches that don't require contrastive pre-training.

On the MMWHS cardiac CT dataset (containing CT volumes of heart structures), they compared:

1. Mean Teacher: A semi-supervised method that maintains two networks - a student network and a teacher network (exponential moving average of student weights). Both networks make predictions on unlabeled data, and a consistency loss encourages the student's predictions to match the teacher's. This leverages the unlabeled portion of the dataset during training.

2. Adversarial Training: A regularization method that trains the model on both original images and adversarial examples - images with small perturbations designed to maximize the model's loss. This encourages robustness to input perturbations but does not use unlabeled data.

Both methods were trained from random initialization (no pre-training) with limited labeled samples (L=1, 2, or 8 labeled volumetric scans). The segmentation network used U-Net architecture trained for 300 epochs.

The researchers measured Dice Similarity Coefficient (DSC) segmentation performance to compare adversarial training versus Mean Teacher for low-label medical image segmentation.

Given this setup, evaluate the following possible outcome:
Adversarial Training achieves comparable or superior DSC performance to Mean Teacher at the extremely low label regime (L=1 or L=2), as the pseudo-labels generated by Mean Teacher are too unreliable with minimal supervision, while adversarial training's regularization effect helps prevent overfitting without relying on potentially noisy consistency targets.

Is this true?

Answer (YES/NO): NO